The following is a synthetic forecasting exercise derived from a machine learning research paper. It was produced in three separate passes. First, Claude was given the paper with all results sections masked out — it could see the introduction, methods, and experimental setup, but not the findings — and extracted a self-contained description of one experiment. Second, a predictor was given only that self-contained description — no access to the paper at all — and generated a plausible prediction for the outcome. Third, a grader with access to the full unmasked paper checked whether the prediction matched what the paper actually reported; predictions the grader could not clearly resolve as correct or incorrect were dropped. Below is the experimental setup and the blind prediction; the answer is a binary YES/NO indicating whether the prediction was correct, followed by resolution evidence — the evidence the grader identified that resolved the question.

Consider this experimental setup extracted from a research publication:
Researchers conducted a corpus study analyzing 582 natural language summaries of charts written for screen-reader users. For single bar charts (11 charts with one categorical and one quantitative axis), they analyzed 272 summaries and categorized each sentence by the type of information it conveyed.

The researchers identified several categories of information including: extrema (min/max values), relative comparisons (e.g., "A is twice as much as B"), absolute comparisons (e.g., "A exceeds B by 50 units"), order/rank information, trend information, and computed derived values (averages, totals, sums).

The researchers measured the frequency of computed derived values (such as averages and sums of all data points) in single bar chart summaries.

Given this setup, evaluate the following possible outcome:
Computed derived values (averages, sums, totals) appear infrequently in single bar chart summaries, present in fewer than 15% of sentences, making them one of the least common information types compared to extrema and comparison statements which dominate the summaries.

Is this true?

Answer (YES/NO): YES